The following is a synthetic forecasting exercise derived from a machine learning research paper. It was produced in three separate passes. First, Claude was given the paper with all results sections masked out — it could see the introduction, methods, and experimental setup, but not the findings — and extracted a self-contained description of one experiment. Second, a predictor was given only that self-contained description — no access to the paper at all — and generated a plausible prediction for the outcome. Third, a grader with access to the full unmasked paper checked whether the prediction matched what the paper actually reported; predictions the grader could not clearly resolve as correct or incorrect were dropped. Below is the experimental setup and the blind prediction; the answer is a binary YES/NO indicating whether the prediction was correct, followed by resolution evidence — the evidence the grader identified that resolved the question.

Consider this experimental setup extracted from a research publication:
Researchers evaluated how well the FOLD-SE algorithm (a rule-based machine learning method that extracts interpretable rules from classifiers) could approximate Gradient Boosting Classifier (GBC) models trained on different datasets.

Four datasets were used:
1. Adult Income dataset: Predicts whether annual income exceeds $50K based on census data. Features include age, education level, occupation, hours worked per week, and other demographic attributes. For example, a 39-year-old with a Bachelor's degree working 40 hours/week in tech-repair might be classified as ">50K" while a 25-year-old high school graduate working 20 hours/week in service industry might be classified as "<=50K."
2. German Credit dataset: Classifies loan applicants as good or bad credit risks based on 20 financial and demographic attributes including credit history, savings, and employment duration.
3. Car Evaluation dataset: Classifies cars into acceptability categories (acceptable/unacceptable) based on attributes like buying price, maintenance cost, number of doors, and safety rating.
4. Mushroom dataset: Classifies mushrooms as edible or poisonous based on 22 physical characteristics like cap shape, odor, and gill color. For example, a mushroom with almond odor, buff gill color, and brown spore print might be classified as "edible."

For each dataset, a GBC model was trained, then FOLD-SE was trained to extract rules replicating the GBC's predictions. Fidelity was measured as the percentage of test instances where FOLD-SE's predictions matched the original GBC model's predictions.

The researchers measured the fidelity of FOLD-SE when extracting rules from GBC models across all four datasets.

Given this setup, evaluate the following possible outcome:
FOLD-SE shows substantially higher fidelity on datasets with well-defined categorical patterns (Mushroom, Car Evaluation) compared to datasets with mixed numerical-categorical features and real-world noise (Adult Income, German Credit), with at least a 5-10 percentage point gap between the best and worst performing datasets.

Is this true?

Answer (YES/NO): NO